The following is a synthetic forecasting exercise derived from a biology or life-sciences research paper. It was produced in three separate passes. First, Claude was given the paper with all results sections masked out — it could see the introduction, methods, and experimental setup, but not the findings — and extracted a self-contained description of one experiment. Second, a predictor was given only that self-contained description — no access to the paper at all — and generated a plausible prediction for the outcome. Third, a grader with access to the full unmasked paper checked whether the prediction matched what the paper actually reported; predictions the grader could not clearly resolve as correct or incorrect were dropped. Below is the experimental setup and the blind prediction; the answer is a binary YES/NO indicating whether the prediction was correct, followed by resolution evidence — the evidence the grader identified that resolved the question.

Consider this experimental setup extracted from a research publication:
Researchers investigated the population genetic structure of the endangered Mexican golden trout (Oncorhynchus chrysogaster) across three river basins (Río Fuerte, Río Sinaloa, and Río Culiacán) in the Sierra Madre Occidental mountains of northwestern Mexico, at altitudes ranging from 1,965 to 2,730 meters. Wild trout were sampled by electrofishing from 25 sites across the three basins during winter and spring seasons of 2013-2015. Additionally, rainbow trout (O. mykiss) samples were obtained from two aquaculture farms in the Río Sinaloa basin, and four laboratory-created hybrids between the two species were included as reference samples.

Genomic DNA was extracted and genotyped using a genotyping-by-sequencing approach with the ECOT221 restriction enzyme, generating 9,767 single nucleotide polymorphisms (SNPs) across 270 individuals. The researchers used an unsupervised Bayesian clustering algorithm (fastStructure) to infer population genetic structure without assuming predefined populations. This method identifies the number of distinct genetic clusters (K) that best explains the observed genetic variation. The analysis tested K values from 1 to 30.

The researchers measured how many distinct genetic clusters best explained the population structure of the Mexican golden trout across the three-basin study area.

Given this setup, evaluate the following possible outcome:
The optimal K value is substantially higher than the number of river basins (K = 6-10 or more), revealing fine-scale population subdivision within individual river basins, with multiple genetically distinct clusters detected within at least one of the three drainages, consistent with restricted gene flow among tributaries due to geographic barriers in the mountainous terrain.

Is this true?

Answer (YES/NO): YES